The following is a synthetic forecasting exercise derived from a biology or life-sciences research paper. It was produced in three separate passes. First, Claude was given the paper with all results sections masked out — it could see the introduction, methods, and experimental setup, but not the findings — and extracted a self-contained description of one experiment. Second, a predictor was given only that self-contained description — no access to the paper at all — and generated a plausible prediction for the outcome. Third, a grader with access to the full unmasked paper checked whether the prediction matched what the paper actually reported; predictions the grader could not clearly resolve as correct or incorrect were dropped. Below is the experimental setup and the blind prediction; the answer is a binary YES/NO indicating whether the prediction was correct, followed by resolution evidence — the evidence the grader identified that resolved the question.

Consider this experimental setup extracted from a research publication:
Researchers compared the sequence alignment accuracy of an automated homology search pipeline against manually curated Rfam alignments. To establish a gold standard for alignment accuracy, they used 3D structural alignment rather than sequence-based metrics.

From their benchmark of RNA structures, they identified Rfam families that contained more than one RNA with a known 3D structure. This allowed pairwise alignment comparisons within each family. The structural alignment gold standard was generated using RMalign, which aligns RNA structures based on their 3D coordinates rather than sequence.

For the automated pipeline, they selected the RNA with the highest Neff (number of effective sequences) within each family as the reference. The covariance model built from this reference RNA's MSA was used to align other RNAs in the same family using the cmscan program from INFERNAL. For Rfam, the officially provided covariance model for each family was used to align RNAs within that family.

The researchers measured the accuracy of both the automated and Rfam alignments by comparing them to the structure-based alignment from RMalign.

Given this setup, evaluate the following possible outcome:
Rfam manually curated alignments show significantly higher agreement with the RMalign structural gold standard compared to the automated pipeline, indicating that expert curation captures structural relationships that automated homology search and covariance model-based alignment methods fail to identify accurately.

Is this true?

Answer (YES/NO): NO